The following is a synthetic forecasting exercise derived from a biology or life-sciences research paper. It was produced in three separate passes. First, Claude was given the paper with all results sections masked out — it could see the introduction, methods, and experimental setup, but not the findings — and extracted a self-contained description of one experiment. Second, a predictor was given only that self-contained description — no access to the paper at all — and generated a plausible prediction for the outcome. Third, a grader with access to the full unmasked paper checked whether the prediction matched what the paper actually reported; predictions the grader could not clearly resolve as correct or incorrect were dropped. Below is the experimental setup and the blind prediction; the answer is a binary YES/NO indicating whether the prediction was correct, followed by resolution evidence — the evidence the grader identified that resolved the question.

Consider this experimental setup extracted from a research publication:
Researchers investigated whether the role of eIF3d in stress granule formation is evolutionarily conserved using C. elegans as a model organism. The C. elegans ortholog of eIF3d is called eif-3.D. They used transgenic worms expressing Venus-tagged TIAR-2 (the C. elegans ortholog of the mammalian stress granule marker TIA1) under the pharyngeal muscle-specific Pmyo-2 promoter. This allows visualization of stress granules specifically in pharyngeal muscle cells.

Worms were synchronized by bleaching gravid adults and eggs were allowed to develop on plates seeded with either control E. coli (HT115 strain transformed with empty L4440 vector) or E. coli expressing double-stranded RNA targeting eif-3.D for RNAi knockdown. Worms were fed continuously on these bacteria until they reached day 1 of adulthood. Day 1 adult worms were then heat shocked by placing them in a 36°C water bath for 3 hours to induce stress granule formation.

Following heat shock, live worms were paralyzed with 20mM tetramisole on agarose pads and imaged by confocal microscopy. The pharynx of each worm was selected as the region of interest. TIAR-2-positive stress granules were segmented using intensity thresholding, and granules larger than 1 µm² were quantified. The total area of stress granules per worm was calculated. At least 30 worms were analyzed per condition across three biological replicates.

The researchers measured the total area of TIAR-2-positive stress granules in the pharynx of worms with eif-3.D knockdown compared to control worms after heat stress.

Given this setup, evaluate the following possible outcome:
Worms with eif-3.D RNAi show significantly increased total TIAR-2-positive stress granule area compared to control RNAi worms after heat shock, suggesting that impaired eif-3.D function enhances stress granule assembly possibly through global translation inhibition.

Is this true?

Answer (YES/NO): NO